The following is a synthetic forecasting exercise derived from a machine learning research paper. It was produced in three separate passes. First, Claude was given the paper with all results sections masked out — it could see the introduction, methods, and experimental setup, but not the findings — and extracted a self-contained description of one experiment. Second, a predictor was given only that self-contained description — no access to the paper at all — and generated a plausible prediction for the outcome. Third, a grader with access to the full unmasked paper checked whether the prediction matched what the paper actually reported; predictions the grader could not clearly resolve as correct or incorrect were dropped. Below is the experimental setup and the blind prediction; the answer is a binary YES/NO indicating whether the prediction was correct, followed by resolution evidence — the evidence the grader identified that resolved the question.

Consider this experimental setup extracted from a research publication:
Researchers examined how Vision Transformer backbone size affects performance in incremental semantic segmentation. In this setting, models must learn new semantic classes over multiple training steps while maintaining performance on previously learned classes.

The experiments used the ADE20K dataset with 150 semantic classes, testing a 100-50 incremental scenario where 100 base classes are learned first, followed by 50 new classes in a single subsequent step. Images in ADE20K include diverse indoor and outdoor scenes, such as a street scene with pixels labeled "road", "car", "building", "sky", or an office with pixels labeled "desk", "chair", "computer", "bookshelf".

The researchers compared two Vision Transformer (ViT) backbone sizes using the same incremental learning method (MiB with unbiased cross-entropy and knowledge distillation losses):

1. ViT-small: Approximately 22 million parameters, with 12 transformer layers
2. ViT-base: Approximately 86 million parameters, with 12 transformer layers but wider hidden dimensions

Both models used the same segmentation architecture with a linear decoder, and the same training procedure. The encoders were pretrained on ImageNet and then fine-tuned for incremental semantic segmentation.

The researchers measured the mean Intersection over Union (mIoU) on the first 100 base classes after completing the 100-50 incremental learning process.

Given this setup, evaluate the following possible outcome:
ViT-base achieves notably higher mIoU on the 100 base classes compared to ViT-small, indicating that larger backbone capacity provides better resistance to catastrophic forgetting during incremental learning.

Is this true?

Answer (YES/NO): NO